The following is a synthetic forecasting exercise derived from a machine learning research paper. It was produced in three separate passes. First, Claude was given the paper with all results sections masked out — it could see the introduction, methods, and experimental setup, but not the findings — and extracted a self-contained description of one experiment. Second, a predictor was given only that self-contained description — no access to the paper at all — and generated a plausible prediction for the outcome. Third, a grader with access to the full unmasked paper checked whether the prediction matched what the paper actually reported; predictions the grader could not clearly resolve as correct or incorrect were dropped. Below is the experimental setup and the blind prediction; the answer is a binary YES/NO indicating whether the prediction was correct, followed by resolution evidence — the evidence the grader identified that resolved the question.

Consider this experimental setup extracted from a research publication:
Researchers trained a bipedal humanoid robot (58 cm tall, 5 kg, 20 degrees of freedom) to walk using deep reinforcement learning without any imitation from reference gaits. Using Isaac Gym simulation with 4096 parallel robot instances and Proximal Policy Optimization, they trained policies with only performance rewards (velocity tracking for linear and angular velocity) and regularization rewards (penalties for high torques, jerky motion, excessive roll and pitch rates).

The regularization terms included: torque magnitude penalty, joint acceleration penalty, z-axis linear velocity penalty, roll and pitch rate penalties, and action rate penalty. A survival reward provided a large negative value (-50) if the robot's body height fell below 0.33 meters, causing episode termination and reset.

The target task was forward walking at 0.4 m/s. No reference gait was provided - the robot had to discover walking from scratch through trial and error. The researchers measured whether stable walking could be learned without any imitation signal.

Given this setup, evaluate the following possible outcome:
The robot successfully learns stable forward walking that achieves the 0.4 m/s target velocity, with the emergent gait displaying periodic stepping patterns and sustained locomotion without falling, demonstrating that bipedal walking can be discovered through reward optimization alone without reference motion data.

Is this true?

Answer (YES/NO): NO